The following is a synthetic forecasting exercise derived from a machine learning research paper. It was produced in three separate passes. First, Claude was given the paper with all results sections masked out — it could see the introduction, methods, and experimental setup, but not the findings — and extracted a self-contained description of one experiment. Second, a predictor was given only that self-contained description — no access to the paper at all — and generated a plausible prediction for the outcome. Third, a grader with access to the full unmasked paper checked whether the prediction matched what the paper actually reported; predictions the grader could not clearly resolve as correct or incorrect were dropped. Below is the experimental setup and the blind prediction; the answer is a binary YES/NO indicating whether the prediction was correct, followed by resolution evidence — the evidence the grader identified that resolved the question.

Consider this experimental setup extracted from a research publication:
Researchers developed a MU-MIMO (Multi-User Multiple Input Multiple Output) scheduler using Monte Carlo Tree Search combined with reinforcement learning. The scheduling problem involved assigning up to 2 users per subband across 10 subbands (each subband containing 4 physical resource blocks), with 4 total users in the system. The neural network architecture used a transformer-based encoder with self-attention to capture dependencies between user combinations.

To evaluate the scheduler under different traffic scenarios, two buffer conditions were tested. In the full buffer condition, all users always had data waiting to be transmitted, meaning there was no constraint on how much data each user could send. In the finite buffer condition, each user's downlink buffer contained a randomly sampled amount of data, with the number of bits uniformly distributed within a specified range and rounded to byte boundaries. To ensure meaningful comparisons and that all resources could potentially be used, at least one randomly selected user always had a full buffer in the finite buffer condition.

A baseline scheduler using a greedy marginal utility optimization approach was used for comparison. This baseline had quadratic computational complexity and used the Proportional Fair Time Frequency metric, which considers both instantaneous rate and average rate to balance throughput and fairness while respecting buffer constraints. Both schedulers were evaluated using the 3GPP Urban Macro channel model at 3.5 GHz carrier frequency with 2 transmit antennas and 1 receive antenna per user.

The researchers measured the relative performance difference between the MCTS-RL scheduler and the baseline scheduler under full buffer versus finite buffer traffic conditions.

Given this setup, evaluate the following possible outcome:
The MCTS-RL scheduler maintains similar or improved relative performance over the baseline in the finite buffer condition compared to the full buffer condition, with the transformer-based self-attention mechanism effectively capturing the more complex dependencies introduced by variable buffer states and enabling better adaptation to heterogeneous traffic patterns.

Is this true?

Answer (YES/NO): YES